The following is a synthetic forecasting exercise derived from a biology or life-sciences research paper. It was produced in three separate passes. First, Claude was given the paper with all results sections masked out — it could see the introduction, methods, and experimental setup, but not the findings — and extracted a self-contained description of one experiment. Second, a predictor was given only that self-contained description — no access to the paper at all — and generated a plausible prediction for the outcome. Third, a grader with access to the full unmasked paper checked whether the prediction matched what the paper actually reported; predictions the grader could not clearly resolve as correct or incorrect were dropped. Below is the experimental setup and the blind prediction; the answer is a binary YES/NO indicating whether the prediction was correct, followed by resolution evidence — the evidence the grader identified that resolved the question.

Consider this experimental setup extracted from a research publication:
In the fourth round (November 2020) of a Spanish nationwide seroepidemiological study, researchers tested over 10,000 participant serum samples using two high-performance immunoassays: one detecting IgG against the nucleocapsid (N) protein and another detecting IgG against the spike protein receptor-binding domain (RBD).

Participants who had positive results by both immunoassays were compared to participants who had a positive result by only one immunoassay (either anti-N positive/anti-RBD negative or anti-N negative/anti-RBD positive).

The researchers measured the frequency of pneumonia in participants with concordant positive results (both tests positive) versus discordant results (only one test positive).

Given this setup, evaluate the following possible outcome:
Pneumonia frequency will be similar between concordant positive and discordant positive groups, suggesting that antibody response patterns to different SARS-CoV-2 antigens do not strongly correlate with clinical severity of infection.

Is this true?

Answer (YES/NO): NO